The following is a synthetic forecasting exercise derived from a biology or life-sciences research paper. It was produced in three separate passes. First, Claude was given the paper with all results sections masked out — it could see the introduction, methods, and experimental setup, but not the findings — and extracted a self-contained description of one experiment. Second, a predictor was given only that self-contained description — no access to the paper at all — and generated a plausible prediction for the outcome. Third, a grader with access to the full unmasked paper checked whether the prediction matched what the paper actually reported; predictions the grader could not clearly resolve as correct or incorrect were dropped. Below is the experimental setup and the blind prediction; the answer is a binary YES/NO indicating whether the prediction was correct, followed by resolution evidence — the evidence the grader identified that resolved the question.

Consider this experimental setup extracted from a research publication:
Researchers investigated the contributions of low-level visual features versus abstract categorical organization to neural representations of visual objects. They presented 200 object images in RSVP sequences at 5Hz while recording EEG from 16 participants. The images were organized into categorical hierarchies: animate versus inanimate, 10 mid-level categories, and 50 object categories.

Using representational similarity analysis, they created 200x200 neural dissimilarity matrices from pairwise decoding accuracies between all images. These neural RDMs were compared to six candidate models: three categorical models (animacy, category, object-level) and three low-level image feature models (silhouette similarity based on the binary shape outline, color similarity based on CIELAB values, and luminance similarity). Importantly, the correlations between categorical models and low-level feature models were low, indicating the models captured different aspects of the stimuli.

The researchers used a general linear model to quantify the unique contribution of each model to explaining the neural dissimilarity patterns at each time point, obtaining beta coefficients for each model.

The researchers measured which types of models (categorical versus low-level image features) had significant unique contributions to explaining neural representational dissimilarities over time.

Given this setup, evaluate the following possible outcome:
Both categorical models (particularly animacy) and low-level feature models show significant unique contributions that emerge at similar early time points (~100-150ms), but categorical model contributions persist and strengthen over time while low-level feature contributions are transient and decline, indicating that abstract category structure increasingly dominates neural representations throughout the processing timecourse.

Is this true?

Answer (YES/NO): NO